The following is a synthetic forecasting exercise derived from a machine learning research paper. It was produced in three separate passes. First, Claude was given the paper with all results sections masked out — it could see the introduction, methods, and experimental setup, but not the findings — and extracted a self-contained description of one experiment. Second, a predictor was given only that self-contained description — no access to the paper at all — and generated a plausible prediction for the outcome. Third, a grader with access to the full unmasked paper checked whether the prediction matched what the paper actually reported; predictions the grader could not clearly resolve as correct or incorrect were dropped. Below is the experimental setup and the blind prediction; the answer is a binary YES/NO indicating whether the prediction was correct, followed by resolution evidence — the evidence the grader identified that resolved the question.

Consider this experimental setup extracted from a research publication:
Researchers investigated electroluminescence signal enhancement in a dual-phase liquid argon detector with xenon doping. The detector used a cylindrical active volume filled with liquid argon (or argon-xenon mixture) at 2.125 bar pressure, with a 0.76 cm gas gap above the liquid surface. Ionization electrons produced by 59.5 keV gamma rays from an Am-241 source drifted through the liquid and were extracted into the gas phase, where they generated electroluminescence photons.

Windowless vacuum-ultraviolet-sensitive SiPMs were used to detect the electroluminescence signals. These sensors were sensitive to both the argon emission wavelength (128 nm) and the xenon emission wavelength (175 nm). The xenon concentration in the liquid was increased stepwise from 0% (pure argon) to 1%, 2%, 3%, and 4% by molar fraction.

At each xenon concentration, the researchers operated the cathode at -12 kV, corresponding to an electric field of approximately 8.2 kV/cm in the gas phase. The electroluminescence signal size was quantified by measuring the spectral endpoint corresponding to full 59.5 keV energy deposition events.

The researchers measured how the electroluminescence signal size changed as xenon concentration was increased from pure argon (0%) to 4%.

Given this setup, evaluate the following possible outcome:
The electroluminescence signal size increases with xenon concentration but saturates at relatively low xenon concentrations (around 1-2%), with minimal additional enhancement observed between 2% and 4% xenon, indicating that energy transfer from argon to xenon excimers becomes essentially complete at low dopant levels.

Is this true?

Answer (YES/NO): NO